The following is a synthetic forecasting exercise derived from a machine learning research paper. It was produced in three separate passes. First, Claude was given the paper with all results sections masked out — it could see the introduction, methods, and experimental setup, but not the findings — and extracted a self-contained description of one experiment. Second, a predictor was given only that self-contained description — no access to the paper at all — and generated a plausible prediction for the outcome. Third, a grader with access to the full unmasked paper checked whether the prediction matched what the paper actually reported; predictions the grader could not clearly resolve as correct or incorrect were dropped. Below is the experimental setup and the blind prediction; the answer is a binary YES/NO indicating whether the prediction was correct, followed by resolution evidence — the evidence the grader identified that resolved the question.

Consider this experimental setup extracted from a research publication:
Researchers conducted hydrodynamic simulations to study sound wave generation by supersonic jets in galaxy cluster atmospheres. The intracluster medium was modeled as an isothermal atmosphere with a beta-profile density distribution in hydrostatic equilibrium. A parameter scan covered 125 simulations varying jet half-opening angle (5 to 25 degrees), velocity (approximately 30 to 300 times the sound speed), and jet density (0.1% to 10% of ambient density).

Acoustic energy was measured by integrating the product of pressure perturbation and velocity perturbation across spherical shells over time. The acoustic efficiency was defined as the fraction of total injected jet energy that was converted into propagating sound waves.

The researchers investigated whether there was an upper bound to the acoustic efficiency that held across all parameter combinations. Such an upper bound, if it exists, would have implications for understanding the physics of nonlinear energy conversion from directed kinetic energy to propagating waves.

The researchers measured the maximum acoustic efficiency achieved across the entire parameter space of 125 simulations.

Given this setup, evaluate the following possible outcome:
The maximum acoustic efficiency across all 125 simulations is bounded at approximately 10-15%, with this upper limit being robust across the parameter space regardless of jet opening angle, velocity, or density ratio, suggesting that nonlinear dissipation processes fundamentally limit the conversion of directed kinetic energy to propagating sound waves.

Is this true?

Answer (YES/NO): NO